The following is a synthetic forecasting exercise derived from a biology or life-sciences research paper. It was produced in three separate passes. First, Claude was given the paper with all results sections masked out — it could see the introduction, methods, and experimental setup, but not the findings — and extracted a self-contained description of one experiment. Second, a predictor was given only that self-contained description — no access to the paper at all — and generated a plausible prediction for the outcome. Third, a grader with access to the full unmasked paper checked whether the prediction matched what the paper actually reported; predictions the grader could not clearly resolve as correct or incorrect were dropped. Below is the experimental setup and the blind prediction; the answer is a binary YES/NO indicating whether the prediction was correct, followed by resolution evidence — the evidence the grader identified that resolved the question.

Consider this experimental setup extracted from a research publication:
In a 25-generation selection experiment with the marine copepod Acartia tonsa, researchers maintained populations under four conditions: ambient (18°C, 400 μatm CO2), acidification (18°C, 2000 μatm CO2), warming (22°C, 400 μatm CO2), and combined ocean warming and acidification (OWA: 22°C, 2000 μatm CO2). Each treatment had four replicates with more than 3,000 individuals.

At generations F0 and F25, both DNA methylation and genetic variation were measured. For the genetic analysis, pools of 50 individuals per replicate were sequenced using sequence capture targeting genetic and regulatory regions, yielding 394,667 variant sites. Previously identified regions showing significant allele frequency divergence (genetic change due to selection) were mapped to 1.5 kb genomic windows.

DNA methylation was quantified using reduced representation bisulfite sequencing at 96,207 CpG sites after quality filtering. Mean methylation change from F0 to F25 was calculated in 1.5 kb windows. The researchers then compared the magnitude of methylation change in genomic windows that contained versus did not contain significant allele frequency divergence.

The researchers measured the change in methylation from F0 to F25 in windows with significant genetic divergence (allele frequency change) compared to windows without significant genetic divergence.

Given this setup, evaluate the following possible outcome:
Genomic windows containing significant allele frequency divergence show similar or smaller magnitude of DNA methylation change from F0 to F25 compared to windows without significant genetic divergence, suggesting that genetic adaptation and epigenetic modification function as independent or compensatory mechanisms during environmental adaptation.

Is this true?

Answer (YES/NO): YES